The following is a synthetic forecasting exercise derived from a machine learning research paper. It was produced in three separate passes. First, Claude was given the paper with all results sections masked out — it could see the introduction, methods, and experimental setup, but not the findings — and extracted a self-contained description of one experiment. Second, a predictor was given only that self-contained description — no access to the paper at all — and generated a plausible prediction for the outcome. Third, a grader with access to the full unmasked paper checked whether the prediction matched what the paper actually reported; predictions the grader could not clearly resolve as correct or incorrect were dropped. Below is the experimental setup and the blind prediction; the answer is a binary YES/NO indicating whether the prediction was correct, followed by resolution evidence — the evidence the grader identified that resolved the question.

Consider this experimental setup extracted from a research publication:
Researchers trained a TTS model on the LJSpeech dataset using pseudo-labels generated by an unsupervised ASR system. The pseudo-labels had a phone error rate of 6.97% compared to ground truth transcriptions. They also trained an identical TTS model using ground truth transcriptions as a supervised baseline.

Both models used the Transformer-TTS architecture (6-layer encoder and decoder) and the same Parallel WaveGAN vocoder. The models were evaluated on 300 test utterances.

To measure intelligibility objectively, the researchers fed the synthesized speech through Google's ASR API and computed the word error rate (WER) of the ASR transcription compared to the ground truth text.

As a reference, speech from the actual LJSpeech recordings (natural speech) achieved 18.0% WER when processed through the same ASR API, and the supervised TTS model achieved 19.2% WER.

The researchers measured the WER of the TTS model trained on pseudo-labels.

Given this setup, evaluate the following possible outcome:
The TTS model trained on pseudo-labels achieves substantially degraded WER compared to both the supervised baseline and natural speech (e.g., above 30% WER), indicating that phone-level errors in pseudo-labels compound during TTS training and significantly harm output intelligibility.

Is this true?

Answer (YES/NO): NO